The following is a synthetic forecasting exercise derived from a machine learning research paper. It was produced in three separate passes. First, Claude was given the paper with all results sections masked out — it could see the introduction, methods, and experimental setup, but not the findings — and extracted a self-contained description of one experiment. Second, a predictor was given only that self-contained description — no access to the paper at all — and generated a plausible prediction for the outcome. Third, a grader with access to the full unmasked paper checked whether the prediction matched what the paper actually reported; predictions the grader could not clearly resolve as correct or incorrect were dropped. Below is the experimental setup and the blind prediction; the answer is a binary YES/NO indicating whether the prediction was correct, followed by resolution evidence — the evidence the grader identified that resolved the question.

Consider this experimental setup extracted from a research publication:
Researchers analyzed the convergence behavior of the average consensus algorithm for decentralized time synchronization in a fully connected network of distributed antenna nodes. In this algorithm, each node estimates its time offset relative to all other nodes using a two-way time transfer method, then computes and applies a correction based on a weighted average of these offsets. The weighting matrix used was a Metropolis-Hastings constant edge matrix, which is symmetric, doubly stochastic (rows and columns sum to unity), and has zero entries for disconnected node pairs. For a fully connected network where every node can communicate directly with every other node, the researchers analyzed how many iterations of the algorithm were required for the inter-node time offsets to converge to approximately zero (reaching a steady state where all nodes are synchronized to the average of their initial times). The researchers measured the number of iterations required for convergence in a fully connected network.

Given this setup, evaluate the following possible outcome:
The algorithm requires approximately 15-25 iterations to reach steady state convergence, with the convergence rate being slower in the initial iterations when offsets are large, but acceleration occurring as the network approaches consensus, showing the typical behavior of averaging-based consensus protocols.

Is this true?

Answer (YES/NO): NO